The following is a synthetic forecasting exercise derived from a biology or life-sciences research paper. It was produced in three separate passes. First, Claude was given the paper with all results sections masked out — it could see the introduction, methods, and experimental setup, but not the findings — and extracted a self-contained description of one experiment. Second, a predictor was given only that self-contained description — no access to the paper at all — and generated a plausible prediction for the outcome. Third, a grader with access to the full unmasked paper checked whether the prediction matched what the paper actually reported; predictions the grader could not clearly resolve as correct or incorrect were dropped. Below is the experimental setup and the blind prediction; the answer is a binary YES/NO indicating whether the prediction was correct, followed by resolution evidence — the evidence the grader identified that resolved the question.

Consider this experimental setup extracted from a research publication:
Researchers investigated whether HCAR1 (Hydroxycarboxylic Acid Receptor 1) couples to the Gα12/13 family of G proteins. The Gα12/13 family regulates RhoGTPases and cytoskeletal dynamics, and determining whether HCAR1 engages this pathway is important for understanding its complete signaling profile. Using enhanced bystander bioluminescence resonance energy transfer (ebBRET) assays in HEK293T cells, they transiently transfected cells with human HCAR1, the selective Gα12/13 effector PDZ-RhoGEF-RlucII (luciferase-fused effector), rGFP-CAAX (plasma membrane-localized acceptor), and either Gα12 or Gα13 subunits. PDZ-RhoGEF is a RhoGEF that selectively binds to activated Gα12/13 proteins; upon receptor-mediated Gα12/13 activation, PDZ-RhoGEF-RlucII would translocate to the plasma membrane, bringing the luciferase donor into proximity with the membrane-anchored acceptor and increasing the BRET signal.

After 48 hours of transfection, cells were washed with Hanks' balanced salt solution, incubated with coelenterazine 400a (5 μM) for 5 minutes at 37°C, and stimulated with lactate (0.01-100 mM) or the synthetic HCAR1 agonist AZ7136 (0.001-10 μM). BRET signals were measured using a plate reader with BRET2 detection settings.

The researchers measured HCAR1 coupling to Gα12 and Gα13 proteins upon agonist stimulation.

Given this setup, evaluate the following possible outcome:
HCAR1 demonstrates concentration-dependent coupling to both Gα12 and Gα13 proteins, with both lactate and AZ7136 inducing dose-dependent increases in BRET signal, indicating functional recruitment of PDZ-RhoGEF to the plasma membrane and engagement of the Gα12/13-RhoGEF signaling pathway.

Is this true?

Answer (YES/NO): NO